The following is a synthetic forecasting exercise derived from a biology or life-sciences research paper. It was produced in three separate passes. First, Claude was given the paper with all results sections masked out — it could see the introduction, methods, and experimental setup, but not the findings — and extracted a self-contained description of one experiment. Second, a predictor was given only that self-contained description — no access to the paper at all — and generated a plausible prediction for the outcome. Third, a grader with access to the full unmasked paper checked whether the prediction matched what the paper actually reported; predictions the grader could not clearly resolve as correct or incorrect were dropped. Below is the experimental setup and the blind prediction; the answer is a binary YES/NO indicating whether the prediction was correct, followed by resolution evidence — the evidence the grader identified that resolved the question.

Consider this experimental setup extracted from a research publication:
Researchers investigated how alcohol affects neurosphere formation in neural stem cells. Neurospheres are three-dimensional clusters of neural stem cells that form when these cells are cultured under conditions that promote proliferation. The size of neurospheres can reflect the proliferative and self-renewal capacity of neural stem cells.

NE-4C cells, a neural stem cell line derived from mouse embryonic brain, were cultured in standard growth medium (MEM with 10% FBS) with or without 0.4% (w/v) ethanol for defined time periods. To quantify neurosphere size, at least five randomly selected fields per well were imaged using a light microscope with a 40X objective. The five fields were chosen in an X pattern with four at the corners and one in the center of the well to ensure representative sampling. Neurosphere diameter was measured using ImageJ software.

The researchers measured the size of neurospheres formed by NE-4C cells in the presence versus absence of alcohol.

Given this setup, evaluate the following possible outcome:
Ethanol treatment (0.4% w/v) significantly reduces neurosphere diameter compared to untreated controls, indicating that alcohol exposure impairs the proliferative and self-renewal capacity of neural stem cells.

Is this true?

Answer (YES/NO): NO